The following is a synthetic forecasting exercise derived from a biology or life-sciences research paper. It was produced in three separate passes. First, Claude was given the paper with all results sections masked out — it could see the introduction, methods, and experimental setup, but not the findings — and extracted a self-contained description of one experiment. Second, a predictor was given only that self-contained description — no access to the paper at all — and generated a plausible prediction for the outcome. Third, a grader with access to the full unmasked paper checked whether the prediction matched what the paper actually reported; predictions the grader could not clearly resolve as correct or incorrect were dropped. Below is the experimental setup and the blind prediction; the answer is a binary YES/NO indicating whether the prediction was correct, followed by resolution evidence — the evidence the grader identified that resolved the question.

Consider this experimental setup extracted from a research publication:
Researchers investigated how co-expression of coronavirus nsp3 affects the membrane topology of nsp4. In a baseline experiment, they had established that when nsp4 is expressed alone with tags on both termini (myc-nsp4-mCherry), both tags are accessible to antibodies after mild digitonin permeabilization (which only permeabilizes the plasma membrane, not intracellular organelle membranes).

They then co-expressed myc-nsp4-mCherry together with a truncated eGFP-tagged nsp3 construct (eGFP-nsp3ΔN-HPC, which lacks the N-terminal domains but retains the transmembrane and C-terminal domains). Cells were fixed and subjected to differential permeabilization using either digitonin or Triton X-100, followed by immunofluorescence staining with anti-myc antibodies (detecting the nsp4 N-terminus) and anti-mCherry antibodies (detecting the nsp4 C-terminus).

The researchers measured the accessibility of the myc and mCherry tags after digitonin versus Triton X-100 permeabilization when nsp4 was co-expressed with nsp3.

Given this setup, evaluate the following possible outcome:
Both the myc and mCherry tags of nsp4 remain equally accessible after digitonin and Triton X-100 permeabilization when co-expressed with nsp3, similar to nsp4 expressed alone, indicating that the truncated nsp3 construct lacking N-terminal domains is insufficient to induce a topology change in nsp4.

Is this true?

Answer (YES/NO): NO